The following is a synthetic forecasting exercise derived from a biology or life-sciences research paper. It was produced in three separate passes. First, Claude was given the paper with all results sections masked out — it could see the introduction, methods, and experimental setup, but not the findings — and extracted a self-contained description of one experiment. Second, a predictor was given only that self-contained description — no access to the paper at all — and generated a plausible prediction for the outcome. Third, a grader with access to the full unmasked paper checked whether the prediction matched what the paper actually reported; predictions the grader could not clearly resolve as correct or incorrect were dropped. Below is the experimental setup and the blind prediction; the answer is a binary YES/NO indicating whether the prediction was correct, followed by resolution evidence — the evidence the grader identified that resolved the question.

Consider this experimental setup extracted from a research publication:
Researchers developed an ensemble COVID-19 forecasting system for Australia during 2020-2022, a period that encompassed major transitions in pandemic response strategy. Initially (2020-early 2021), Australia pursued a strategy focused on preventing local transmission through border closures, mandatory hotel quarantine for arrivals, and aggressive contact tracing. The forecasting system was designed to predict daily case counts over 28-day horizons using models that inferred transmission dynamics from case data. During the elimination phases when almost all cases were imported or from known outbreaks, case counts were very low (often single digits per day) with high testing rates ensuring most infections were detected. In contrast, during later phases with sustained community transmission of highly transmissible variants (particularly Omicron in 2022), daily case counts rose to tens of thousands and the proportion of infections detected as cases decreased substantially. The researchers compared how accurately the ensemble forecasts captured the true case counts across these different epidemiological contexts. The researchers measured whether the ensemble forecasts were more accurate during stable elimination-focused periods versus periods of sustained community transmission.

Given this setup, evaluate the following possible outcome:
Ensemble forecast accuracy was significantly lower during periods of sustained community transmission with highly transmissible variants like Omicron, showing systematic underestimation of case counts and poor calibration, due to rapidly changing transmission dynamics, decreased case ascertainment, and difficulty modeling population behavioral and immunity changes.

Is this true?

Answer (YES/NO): NO